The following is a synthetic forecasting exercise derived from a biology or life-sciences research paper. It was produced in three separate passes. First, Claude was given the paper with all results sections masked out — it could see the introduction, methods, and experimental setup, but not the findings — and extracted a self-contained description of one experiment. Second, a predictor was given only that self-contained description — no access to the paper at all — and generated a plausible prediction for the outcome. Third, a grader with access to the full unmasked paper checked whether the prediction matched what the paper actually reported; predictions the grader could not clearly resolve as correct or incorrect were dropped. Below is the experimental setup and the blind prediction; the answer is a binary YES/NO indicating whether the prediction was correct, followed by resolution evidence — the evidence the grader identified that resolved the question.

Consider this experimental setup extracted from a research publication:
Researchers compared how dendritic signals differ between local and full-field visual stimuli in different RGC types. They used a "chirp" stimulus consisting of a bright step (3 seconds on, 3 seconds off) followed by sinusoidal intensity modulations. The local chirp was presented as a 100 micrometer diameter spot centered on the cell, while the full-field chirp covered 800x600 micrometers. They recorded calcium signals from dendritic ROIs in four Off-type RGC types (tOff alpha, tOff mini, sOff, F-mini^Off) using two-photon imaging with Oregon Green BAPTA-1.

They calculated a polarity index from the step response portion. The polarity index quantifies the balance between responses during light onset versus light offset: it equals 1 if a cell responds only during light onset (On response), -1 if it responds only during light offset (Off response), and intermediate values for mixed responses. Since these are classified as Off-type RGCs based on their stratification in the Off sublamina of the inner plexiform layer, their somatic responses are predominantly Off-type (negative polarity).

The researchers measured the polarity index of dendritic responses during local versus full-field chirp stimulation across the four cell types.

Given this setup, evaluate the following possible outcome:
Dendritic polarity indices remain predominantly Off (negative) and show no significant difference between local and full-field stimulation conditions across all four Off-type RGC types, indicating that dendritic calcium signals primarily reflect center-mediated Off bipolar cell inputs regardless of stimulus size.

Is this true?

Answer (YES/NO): NO